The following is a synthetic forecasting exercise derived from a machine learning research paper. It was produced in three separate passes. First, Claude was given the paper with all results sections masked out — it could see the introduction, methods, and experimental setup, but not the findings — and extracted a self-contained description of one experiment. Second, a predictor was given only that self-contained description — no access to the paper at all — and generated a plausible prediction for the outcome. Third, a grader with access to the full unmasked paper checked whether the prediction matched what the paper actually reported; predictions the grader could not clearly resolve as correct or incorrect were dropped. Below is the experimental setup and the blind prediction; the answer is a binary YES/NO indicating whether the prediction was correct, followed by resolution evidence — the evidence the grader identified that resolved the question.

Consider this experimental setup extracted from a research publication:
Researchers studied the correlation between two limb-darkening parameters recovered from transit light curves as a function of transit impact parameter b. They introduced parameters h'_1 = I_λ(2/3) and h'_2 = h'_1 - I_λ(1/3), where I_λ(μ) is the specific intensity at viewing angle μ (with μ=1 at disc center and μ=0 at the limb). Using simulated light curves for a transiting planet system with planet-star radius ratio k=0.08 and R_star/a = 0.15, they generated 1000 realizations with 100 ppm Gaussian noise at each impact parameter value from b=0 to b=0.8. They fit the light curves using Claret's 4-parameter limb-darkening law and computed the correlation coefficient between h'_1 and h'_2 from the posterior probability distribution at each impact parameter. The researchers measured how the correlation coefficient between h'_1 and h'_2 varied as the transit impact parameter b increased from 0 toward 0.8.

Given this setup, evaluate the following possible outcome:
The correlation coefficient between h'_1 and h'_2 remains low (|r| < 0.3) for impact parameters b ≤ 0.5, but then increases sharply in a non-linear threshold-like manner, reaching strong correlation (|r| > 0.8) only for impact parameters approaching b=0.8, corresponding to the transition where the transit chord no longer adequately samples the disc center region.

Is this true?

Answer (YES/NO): NO